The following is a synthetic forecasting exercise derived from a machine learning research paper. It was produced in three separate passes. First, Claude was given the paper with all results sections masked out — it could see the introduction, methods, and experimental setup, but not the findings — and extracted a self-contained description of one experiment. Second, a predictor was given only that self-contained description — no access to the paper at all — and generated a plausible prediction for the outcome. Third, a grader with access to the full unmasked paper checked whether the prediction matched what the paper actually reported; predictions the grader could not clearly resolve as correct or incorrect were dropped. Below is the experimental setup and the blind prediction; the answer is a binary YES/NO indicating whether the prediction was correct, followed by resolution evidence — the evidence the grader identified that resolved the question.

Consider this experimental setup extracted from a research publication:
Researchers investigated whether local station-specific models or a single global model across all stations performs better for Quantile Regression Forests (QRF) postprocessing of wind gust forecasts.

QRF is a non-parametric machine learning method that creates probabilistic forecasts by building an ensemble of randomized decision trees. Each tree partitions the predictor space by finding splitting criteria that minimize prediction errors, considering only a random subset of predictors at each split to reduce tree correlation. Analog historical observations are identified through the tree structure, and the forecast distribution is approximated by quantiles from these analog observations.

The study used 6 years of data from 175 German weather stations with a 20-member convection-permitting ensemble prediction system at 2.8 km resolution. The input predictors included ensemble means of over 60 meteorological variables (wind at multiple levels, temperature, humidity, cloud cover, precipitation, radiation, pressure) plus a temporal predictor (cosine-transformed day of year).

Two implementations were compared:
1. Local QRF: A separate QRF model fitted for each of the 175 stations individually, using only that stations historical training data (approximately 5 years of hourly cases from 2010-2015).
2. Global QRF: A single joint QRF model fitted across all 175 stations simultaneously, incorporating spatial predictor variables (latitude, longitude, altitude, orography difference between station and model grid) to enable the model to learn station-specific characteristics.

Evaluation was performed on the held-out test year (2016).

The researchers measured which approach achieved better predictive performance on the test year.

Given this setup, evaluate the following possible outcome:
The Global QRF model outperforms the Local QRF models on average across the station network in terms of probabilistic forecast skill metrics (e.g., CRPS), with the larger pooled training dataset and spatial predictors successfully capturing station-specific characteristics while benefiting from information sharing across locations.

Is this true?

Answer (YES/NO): NO